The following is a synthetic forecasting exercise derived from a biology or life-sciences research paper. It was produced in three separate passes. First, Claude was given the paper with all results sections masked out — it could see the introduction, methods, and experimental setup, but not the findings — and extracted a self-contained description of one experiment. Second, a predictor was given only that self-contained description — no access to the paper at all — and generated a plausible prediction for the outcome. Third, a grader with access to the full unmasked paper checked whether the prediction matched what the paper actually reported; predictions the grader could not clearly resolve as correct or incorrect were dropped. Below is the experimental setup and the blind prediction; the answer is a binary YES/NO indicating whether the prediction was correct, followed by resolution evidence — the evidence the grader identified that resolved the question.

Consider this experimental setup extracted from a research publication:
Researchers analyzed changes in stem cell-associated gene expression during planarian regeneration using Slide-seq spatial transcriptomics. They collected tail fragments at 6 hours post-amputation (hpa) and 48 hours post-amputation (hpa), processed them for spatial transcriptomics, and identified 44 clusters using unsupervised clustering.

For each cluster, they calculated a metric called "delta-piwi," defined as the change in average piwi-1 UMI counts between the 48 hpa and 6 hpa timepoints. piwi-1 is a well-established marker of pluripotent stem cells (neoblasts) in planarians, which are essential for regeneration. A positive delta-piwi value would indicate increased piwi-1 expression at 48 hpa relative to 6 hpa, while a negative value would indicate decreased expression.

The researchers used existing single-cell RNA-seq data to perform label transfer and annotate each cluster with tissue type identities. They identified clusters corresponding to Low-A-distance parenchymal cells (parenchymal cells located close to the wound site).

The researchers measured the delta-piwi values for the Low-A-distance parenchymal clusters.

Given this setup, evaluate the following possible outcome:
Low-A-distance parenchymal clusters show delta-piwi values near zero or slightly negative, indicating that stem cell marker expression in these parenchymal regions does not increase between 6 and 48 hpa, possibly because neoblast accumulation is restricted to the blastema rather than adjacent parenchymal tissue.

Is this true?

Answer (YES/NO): NO